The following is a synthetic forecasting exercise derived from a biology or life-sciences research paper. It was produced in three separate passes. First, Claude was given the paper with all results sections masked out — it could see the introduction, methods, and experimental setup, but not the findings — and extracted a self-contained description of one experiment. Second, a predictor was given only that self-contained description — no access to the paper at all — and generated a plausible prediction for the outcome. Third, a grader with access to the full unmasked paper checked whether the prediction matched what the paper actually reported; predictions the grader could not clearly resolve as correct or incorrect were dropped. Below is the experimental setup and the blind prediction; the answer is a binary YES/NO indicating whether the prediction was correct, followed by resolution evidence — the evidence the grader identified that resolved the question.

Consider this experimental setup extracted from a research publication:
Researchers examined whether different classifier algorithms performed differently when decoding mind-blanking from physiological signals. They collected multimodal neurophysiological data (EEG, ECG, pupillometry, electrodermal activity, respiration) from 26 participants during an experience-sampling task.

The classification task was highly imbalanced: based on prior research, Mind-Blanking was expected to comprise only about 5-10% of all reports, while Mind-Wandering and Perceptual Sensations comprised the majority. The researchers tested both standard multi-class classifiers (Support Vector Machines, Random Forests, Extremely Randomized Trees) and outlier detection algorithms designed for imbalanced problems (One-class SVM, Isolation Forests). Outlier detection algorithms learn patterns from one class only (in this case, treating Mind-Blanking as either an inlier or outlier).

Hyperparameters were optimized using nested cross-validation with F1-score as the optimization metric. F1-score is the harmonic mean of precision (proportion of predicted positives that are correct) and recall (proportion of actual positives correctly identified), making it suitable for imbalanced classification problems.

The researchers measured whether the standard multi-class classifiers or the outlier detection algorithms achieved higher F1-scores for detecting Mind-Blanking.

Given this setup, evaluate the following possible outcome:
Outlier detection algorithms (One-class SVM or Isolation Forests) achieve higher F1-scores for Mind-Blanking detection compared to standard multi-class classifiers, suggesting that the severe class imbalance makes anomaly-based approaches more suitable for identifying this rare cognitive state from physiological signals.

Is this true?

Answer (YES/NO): NO